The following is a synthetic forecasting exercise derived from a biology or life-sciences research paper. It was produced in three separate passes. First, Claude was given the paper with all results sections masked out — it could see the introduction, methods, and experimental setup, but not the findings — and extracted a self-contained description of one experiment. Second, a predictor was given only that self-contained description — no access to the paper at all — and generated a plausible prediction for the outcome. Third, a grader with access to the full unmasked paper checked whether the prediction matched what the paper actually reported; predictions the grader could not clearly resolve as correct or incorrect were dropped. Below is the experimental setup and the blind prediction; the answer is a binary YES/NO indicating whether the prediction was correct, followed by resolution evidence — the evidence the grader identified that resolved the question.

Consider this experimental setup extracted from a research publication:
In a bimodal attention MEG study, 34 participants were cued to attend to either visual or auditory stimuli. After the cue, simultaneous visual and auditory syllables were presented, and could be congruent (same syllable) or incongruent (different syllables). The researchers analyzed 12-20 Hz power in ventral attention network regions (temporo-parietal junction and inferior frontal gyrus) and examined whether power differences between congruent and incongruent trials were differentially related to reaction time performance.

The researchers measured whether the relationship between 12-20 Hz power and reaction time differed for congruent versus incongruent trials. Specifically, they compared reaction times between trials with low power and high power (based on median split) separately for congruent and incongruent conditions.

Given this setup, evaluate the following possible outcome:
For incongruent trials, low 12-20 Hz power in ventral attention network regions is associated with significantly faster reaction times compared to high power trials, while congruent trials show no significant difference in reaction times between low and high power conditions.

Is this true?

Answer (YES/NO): NO